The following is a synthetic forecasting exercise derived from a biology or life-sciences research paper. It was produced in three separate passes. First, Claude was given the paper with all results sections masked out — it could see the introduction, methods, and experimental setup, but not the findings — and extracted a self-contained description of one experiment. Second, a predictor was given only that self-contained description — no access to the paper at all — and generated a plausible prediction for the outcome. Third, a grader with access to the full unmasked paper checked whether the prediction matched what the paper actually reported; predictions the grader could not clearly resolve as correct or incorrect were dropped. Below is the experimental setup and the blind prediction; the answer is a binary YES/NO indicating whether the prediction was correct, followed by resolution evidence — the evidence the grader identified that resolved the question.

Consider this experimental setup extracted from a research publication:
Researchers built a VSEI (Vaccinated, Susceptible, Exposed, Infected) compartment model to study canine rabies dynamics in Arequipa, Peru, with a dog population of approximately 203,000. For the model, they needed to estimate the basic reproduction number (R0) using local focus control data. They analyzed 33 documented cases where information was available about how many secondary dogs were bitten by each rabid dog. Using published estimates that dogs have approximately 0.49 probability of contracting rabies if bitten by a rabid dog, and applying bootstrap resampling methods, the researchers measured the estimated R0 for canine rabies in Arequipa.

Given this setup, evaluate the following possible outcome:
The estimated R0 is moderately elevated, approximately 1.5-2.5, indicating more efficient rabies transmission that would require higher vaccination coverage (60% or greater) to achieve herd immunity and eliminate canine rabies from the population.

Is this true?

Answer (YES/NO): NO